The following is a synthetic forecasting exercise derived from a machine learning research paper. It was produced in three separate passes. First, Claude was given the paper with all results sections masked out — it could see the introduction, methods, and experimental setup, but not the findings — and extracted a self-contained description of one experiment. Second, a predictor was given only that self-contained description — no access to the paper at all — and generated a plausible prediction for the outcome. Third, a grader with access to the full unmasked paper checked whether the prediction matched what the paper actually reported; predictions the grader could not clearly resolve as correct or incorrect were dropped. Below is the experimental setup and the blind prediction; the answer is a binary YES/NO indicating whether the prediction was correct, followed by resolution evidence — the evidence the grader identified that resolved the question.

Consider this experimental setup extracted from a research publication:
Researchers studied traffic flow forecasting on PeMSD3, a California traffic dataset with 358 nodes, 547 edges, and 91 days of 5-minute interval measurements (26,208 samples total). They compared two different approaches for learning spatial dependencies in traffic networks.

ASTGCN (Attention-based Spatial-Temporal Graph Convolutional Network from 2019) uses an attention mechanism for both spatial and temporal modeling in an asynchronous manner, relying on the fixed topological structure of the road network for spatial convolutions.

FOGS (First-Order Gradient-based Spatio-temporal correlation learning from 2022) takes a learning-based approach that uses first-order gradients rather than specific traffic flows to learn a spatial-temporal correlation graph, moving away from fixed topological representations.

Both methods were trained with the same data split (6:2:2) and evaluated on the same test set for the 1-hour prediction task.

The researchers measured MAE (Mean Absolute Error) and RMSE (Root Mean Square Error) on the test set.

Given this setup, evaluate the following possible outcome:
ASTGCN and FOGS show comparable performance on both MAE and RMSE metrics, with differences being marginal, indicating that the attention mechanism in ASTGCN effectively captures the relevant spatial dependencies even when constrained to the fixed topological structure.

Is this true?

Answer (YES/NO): NO